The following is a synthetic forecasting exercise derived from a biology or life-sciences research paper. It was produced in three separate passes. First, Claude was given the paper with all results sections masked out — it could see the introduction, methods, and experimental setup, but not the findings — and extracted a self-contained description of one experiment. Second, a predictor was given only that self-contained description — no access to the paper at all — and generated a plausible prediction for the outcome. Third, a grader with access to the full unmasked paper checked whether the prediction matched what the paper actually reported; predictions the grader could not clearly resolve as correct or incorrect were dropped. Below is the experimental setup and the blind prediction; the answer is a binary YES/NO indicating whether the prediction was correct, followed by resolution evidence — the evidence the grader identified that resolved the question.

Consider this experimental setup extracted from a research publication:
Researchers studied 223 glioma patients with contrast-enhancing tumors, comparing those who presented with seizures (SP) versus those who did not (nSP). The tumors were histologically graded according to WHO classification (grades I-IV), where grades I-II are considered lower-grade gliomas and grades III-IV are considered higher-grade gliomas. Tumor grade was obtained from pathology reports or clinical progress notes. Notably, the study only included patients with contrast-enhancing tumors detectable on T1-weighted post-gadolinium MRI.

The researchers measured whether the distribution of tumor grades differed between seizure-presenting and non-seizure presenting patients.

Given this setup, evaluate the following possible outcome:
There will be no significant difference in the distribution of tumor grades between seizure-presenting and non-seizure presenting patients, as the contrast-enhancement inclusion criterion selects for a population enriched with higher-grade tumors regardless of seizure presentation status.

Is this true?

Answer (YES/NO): NO